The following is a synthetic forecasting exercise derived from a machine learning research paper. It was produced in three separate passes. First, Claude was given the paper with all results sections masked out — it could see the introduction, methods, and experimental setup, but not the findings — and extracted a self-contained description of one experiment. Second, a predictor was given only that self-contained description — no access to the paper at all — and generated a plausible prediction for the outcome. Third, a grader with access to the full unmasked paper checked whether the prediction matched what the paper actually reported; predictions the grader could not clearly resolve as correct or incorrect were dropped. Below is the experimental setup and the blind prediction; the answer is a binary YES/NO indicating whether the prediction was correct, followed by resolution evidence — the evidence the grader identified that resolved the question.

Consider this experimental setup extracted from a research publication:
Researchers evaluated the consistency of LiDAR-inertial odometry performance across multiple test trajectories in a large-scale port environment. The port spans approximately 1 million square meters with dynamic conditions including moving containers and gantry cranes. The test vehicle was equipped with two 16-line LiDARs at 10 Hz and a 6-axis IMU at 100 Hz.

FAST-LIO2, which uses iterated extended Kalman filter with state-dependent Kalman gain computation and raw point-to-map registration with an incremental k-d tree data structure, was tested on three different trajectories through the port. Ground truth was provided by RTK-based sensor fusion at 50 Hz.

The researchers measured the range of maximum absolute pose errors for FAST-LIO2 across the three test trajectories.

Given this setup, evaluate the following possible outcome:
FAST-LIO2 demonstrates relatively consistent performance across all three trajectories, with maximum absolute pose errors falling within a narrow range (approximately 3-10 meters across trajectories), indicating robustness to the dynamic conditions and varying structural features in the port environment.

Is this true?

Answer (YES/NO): NO